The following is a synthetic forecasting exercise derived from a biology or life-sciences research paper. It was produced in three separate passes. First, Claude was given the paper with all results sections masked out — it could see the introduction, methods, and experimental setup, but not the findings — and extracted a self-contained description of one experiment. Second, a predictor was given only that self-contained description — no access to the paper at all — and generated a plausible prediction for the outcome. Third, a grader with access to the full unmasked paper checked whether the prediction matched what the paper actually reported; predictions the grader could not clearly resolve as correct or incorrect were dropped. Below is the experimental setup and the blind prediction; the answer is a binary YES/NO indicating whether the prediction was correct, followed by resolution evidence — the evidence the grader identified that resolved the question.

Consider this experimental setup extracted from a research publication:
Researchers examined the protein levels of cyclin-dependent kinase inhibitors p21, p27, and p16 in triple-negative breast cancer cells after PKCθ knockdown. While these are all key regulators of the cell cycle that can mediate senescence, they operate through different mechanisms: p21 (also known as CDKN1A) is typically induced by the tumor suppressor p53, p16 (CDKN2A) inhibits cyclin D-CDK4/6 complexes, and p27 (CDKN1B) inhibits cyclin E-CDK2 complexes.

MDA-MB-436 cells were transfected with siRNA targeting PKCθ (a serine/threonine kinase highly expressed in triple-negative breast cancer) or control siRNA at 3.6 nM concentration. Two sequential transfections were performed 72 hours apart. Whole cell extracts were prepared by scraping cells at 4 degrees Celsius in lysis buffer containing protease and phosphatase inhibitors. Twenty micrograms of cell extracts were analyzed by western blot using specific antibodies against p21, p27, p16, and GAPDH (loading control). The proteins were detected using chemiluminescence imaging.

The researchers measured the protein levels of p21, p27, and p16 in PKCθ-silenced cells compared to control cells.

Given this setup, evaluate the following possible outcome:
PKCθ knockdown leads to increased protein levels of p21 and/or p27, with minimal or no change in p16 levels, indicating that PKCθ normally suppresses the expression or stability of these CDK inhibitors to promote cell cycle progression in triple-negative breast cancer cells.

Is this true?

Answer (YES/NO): YES